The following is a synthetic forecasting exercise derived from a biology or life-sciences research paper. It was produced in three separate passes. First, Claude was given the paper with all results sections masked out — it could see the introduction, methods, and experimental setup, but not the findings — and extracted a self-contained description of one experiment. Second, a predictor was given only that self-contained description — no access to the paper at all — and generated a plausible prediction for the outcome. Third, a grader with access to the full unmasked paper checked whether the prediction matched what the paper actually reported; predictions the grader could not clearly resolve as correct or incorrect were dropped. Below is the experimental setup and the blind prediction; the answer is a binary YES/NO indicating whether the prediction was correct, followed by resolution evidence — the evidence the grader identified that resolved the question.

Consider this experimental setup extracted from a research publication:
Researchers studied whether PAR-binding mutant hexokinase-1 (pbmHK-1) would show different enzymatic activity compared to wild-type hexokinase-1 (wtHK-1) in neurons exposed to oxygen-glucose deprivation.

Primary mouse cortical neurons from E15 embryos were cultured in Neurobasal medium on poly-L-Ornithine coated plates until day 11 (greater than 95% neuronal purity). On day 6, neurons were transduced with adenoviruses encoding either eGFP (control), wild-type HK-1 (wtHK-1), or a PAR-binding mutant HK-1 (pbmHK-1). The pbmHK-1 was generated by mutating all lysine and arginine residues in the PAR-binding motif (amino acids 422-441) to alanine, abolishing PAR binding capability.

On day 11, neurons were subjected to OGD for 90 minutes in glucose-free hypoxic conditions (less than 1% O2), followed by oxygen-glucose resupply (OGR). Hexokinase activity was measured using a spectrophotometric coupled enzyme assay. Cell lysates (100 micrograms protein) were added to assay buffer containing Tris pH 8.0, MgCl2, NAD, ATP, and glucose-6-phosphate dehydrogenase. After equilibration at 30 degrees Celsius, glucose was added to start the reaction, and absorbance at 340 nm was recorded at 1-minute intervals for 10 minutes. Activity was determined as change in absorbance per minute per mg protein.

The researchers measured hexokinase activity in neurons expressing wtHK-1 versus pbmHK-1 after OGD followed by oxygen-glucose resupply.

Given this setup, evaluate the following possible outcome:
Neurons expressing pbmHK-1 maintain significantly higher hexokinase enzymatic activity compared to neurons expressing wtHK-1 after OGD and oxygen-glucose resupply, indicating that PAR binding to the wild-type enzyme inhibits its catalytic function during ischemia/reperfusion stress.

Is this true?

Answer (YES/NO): YES